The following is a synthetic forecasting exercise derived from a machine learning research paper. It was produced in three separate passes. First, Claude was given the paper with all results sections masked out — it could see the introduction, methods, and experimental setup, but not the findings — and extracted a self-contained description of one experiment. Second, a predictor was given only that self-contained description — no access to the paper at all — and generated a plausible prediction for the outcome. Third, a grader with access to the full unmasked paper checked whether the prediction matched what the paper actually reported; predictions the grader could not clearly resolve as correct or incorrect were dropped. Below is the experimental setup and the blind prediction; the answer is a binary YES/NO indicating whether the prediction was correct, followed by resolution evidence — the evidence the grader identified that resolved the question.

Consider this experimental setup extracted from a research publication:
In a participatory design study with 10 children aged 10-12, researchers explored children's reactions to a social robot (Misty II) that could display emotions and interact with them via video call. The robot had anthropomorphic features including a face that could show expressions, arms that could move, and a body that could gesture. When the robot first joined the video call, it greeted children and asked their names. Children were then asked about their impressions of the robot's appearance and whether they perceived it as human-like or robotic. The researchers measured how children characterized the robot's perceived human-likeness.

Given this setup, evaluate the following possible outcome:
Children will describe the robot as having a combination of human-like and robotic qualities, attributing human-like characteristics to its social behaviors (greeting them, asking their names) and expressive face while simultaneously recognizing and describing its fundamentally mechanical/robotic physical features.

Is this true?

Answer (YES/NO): NO